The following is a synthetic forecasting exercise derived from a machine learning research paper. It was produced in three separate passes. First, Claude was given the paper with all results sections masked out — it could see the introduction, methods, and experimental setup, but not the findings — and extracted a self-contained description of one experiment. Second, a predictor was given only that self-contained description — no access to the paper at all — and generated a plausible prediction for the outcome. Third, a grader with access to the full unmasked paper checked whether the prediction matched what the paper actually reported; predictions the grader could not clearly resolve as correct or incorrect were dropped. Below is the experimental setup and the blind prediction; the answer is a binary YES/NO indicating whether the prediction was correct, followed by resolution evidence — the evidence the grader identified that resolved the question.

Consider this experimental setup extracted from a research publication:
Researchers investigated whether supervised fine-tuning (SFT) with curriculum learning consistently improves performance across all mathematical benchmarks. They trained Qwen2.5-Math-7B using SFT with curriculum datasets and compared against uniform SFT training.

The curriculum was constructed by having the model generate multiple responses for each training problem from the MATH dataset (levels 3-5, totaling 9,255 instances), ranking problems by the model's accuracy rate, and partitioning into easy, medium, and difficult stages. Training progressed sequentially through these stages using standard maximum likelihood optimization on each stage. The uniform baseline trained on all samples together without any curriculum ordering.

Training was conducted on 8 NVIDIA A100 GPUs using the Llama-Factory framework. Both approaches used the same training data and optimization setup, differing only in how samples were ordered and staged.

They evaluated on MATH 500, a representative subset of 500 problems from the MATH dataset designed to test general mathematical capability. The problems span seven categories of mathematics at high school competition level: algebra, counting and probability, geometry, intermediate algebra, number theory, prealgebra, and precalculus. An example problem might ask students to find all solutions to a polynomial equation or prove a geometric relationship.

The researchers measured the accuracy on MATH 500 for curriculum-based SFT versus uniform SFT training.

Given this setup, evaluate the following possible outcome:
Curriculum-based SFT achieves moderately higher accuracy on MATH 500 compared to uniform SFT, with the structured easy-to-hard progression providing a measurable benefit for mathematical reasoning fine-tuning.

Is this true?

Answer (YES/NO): NO